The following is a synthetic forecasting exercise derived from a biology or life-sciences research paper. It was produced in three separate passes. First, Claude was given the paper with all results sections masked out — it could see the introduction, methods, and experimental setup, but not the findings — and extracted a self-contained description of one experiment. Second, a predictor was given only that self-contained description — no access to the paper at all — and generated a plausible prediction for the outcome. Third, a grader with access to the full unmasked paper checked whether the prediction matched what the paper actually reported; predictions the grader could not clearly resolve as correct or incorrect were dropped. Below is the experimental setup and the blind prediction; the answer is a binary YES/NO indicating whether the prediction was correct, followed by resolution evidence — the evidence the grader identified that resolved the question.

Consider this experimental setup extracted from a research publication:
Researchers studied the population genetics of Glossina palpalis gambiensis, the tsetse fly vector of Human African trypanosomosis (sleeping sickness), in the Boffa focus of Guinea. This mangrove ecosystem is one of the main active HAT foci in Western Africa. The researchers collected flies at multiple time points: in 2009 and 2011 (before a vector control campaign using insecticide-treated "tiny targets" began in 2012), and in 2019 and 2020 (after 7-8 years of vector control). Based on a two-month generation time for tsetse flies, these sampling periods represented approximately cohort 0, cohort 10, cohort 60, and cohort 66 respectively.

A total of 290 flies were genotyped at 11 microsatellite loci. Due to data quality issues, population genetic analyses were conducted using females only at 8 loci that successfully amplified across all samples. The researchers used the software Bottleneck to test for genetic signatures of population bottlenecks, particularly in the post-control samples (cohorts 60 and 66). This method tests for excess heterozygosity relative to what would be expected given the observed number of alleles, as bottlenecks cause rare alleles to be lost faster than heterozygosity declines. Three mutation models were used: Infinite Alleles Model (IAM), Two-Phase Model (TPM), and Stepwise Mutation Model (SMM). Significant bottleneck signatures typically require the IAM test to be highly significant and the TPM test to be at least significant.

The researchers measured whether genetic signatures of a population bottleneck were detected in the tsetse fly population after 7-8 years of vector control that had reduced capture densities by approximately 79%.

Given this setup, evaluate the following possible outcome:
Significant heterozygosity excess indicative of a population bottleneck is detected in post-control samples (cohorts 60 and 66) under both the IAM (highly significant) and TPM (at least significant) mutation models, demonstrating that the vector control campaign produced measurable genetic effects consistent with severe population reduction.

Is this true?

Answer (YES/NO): NO